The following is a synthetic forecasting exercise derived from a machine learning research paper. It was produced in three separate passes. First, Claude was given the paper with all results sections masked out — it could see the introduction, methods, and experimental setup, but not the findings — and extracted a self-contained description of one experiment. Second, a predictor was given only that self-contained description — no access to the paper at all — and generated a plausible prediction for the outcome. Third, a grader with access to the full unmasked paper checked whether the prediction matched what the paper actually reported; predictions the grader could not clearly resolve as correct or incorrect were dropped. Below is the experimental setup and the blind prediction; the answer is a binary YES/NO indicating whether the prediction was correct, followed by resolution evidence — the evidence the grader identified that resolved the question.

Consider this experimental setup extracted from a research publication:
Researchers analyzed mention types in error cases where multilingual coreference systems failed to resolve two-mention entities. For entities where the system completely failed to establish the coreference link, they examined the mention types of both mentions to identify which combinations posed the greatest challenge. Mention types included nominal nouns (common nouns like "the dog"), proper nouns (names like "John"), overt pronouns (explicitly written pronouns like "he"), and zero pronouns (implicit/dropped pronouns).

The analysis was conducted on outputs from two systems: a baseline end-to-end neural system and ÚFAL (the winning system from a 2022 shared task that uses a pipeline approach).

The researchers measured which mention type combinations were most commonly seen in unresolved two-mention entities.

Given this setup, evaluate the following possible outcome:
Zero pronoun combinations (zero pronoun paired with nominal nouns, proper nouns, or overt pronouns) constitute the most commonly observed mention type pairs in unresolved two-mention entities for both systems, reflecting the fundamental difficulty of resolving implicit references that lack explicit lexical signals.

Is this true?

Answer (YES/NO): NO